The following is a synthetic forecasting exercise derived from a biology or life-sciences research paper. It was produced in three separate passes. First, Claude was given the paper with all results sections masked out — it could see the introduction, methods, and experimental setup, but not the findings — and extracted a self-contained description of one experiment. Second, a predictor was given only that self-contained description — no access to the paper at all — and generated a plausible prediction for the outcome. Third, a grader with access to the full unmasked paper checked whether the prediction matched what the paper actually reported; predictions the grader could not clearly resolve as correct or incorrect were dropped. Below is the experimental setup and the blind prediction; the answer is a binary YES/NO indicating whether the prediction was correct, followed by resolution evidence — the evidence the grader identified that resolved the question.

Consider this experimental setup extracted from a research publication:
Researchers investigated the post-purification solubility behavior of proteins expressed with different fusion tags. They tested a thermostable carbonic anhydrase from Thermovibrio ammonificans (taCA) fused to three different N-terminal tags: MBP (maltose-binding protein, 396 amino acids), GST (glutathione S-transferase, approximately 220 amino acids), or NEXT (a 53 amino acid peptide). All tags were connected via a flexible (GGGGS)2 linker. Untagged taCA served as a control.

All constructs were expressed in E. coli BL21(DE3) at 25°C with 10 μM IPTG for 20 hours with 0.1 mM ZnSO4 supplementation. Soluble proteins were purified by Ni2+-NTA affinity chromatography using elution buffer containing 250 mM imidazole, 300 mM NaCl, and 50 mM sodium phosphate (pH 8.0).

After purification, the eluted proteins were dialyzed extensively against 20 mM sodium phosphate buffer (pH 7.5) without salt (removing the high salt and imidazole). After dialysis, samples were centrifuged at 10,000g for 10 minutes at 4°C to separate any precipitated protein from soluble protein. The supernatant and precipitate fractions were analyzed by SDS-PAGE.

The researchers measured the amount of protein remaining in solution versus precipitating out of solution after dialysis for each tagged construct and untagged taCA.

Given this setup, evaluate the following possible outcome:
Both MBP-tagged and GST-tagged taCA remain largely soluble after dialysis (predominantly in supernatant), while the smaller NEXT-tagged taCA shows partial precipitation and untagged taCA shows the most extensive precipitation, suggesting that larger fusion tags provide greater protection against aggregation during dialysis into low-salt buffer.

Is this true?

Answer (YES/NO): NO